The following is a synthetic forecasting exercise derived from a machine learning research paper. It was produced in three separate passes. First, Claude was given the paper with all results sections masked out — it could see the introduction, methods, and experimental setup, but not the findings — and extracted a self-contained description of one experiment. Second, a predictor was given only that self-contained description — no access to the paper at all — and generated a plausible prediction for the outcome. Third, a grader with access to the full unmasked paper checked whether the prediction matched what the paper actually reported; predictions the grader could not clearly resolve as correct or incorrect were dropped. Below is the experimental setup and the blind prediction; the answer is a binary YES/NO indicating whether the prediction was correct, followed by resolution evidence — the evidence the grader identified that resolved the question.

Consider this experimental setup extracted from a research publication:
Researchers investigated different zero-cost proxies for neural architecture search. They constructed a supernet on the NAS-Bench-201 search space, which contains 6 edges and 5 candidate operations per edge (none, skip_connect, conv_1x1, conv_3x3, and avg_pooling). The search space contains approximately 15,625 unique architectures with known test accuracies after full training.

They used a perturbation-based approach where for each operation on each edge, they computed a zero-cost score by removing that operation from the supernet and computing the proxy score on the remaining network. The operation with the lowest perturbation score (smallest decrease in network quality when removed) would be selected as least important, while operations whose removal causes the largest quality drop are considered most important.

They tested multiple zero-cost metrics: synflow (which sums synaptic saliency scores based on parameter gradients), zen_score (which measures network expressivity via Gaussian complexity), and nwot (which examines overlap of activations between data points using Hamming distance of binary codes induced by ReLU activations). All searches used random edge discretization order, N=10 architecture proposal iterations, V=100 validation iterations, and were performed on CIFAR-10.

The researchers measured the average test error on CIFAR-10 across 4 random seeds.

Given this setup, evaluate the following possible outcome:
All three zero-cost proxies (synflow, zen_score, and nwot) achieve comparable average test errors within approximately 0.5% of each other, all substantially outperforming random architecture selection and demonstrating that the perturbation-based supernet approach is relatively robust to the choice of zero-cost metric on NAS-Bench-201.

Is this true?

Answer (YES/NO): NO